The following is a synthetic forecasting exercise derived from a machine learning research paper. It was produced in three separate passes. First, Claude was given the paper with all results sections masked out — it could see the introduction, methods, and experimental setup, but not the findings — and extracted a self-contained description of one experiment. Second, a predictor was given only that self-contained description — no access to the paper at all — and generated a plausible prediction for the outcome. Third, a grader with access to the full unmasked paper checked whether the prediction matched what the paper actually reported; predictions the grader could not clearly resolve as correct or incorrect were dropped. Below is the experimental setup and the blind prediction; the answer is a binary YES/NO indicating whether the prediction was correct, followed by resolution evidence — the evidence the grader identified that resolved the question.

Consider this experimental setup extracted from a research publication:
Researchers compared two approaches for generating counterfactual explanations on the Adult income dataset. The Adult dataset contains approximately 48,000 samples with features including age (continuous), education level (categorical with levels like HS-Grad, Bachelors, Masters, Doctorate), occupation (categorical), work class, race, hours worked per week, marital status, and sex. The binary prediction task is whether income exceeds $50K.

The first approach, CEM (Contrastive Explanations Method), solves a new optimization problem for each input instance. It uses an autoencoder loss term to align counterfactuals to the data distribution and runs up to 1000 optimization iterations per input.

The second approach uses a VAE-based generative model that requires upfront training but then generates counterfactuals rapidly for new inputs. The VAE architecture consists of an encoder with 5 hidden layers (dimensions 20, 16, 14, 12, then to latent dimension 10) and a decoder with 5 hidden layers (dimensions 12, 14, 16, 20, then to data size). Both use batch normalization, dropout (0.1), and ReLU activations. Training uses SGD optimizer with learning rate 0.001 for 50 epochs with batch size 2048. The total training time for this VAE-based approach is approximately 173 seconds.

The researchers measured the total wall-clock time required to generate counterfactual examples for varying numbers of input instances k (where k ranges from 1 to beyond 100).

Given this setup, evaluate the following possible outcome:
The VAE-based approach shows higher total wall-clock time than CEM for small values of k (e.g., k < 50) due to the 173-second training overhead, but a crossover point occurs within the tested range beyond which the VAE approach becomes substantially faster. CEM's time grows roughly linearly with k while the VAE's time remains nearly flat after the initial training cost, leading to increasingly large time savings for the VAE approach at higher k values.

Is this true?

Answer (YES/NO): NO